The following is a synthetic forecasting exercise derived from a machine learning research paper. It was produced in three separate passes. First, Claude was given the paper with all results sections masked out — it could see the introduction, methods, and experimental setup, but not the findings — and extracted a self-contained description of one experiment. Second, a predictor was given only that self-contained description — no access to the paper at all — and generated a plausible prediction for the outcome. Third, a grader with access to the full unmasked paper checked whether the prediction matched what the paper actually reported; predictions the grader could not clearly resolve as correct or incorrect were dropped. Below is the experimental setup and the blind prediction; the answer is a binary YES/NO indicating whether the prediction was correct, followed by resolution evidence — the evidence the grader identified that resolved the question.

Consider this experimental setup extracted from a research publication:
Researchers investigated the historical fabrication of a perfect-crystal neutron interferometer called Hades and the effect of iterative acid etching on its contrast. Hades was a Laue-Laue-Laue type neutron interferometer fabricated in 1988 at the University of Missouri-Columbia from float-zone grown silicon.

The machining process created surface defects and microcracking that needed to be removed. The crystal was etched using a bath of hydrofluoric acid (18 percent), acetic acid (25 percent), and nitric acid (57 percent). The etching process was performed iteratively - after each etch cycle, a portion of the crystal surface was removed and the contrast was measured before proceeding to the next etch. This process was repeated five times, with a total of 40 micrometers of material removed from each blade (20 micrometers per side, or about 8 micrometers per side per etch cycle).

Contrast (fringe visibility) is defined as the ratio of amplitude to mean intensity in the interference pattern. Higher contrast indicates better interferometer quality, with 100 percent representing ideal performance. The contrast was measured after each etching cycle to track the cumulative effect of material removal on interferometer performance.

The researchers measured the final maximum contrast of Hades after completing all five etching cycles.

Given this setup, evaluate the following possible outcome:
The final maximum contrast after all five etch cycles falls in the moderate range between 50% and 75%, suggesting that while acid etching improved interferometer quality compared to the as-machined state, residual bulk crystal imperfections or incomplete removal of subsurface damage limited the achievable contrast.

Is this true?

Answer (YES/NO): YES